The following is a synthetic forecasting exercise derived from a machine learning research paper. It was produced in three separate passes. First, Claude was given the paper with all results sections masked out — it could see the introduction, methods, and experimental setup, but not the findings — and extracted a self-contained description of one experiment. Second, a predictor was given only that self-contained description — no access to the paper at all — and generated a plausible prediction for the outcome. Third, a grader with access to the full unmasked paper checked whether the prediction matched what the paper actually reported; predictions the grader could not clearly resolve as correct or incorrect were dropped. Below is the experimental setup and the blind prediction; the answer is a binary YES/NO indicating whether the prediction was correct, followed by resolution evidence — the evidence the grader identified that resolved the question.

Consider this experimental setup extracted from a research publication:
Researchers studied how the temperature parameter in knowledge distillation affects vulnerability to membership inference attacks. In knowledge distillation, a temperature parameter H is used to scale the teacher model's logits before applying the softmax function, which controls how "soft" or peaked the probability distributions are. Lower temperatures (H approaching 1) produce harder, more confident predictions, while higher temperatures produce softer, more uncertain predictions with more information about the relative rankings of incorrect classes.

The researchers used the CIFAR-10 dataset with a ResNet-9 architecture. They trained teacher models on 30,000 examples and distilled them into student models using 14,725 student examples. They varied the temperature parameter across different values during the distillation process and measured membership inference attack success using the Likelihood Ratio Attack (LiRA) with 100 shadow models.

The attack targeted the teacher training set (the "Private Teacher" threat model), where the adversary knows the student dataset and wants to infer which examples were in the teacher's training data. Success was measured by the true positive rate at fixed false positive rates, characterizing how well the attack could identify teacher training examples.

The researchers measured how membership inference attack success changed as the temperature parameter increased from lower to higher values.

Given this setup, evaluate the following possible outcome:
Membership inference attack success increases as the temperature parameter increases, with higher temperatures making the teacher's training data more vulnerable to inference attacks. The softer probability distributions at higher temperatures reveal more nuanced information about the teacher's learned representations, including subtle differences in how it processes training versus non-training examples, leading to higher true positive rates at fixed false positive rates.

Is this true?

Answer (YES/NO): YES